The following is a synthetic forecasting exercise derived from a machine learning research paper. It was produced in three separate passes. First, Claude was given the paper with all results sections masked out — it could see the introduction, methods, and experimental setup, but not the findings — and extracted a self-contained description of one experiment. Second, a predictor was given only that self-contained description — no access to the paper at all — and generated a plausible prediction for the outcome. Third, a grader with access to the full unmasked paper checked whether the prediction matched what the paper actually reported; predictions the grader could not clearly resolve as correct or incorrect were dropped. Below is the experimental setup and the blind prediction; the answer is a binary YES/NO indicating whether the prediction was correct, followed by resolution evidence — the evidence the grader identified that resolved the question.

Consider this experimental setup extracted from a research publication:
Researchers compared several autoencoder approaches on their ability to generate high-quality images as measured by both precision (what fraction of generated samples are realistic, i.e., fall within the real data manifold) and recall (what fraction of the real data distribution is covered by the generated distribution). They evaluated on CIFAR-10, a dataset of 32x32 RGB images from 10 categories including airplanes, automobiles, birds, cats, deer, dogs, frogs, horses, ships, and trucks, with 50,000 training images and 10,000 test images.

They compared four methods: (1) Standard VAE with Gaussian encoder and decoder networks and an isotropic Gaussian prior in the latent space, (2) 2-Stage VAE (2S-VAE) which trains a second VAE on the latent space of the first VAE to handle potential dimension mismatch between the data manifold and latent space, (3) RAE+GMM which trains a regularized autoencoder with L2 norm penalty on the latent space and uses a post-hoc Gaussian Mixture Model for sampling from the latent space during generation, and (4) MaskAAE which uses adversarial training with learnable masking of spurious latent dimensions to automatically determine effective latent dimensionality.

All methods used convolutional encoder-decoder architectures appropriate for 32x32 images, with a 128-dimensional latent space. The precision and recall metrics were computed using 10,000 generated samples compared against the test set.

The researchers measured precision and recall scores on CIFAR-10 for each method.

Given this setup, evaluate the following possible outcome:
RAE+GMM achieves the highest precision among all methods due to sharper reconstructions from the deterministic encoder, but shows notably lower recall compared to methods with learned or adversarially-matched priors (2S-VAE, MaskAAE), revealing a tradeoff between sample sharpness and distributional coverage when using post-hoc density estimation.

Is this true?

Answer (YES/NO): NO